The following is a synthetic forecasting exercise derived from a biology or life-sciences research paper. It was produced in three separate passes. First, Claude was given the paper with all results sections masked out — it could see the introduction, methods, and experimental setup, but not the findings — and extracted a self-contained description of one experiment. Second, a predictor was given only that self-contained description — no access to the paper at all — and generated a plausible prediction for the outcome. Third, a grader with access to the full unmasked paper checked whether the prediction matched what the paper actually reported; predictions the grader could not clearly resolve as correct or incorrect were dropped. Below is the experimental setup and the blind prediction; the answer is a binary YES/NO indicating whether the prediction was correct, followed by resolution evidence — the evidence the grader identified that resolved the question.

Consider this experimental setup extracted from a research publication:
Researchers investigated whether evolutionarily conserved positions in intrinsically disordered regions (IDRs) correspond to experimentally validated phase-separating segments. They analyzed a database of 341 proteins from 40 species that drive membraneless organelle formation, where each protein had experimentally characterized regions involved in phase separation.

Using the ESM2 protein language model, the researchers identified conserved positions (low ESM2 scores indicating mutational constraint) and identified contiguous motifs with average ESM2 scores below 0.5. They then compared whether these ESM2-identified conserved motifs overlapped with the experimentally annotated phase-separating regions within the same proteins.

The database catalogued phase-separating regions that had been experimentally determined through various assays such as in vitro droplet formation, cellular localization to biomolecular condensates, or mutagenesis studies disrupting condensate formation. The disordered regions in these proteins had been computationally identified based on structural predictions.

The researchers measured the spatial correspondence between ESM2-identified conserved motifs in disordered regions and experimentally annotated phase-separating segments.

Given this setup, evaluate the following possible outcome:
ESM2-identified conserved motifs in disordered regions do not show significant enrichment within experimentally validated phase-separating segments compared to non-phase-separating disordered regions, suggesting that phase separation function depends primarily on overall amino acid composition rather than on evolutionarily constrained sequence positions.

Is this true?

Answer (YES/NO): NO